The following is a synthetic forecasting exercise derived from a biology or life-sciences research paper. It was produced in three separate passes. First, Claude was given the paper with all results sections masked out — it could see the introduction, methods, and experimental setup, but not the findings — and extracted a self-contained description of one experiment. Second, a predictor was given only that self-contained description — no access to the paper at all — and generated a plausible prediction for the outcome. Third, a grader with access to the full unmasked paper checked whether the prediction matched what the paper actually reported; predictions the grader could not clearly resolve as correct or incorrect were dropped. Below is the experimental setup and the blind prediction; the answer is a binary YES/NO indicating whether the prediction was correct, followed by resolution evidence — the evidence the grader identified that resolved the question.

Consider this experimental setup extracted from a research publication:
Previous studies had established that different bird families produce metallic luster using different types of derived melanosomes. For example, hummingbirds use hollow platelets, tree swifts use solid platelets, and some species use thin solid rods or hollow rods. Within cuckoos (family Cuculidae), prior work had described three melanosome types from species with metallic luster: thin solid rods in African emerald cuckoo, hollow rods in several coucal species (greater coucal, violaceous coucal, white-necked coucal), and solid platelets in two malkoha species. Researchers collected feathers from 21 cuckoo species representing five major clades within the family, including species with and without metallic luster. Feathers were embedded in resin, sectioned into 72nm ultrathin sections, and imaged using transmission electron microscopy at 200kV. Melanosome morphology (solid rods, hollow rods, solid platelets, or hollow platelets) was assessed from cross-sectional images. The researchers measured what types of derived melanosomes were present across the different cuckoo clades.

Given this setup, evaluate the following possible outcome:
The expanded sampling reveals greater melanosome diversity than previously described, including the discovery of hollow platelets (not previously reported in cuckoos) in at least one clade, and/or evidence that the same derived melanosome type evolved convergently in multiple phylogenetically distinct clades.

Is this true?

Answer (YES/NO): NO